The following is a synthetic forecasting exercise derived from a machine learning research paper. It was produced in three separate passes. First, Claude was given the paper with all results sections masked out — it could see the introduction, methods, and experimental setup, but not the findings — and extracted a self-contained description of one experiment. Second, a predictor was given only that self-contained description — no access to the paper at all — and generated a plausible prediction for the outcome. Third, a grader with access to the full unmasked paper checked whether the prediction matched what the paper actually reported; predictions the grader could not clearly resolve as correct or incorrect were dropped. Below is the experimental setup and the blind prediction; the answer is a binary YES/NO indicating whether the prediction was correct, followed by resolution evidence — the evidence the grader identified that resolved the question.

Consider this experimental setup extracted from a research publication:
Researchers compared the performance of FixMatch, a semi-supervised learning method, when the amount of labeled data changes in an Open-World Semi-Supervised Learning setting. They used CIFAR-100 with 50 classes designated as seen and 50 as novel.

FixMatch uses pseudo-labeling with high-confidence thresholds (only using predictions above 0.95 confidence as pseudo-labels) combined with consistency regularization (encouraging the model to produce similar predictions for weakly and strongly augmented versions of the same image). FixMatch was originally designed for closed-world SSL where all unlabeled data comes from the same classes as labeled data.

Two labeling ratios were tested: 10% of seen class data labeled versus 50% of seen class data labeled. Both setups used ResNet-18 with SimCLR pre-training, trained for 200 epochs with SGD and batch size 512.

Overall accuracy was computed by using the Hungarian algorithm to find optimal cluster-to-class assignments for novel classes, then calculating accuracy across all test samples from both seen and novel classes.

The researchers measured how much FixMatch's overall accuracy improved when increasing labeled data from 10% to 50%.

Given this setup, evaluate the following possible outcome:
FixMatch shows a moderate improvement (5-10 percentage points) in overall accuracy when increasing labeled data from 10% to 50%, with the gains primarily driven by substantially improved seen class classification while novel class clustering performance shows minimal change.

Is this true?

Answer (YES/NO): NO